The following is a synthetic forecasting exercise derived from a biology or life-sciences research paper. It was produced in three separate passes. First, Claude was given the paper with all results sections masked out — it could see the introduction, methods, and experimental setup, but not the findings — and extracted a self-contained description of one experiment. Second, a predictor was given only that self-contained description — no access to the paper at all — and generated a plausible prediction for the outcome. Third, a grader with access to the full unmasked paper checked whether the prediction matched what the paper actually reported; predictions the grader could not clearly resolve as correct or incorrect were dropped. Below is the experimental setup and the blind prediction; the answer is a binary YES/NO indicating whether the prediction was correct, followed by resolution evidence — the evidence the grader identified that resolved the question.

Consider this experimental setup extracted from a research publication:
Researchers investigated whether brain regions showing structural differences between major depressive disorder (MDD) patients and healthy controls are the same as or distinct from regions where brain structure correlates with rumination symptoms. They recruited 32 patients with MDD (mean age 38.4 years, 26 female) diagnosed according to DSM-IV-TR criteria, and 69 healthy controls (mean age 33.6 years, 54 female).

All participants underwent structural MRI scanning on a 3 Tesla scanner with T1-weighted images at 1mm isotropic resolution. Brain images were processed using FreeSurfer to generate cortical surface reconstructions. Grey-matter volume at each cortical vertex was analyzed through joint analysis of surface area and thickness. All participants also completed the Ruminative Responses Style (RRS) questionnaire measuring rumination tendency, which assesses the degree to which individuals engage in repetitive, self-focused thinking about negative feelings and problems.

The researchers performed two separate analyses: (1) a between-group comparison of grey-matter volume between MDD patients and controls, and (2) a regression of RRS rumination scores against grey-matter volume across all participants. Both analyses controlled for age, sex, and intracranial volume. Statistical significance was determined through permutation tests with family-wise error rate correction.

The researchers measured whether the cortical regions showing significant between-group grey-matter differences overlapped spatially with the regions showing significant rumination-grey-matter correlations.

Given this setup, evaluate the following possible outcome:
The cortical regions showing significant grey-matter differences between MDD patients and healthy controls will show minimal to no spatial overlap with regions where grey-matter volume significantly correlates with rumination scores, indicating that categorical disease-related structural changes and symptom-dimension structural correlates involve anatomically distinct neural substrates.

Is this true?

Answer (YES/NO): YES